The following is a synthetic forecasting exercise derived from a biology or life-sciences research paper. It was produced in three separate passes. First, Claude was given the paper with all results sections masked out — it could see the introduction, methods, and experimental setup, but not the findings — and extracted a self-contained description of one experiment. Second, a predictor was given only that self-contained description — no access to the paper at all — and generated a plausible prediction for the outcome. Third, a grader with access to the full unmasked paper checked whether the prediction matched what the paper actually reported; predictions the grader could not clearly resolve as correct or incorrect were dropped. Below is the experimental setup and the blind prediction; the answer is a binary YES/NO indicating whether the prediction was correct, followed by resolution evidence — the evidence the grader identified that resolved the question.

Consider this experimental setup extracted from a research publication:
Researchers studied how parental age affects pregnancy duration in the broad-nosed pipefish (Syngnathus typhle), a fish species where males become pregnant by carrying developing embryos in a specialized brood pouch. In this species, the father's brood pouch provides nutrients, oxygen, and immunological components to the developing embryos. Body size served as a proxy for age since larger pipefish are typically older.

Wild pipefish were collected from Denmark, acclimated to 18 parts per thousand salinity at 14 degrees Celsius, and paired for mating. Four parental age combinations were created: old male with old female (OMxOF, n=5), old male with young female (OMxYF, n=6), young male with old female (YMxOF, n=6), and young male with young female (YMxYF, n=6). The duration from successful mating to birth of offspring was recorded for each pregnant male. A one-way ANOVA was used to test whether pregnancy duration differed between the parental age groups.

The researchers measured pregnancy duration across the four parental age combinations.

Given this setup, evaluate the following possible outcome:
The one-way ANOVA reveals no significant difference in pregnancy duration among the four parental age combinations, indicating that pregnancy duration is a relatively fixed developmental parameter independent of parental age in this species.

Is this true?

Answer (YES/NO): YES